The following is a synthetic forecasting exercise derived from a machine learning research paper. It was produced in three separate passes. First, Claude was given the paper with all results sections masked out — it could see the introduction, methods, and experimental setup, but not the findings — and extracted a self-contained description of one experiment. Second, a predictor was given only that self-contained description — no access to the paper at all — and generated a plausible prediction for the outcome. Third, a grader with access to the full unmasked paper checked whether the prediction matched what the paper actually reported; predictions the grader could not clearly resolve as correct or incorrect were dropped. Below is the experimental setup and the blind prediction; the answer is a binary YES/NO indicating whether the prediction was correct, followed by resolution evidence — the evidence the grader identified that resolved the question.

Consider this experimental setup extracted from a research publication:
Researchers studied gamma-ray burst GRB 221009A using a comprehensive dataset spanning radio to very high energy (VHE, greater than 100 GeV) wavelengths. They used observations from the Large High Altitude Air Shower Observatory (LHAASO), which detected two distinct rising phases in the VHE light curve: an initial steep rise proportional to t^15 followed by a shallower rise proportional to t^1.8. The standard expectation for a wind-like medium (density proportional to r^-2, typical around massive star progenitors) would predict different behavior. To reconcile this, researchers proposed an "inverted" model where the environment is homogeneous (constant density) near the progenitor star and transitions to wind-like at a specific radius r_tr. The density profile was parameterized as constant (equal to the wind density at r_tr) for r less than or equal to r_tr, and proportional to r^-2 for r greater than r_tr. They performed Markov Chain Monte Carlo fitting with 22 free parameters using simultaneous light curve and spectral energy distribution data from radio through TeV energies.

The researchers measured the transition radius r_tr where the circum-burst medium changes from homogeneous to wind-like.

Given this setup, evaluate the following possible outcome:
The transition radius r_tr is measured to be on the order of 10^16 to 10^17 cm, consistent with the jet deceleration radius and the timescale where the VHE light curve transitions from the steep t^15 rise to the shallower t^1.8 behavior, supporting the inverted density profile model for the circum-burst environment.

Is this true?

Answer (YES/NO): YES